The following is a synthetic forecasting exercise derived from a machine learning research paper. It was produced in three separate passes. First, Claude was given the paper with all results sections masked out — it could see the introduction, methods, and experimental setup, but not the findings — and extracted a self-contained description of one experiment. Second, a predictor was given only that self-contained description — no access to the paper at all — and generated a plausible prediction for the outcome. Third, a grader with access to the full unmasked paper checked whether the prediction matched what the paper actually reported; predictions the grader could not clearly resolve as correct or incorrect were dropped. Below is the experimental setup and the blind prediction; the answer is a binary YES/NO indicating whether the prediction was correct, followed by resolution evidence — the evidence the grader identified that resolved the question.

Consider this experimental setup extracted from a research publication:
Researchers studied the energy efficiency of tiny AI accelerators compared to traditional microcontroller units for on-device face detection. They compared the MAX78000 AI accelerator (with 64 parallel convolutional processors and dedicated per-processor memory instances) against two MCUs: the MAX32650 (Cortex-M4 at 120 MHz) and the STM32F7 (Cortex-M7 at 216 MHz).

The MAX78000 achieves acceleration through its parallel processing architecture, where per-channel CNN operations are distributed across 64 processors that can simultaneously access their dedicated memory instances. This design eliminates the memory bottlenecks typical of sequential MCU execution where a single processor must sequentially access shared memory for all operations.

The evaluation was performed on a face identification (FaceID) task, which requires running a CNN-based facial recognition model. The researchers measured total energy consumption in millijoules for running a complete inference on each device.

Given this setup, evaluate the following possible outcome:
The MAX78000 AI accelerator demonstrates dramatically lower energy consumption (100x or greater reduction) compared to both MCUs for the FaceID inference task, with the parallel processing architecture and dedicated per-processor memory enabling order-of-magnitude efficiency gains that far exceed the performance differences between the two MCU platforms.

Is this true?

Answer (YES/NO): YES